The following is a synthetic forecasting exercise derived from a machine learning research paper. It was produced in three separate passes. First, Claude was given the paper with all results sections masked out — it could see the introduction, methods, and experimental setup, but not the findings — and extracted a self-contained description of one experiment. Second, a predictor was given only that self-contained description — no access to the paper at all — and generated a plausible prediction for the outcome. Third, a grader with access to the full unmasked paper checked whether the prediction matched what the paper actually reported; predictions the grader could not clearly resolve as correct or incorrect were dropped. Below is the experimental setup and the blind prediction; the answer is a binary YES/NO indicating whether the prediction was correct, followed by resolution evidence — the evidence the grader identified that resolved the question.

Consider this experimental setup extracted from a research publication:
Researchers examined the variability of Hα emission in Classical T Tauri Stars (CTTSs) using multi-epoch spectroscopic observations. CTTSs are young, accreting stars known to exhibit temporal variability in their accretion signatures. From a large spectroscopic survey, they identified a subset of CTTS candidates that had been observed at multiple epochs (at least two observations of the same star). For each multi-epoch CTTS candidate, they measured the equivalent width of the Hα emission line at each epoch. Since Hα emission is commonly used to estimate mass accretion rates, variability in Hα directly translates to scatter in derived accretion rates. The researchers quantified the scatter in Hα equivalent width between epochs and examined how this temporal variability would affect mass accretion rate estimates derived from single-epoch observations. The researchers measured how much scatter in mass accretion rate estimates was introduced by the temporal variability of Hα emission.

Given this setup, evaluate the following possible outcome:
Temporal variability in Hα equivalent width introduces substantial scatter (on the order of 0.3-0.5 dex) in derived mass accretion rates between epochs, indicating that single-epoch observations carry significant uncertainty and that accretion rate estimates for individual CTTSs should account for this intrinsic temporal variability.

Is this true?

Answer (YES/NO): YES